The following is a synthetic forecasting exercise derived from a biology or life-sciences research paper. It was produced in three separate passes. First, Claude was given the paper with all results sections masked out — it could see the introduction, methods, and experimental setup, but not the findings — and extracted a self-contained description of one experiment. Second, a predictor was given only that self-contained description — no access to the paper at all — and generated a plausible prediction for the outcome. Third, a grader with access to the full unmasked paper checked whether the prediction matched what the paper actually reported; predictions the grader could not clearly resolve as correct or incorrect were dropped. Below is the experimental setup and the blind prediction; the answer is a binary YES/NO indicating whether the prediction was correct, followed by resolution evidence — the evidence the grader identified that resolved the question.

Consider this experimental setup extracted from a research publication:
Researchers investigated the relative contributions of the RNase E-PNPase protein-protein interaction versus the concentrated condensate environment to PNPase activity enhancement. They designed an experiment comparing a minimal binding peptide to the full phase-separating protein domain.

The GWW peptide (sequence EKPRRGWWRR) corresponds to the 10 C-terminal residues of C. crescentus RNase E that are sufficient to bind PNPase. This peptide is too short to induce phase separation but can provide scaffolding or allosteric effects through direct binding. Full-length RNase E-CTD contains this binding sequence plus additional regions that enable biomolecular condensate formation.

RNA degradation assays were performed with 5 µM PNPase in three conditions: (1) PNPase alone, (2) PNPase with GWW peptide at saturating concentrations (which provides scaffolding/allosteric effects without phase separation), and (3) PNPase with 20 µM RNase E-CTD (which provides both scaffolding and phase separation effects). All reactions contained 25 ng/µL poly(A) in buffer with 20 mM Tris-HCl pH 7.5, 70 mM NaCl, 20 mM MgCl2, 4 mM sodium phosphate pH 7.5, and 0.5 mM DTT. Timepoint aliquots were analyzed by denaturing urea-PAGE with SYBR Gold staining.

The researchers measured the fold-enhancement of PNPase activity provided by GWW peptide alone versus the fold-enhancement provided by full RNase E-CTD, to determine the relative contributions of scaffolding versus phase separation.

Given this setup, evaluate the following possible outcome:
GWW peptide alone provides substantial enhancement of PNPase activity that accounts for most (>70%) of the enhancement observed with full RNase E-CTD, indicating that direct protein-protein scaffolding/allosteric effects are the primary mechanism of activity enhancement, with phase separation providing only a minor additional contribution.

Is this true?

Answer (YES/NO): NO